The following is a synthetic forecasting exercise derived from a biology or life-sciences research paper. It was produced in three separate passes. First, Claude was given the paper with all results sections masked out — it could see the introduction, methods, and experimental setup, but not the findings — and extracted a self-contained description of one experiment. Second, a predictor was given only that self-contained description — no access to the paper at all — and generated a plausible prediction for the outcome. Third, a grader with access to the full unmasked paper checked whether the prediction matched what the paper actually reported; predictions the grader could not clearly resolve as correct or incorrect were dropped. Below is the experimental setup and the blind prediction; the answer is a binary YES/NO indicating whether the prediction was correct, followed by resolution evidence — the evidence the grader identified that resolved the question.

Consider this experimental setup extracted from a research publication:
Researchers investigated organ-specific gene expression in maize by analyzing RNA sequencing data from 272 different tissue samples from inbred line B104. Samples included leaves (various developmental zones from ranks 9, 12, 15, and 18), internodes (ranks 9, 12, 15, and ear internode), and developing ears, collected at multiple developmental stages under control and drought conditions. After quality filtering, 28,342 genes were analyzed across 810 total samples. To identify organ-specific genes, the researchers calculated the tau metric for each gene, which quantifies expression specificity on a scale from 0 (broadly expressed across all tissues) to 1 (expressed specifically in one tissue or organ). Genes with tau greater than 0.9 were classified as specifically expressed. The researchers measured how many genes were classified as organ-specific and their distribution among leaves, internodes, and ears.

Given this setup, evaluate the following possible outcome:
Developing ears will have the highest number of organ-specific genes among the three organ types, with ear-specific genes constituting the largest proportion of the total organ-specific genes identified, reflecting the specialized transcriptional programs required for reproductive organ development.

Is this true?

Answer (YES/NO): NO